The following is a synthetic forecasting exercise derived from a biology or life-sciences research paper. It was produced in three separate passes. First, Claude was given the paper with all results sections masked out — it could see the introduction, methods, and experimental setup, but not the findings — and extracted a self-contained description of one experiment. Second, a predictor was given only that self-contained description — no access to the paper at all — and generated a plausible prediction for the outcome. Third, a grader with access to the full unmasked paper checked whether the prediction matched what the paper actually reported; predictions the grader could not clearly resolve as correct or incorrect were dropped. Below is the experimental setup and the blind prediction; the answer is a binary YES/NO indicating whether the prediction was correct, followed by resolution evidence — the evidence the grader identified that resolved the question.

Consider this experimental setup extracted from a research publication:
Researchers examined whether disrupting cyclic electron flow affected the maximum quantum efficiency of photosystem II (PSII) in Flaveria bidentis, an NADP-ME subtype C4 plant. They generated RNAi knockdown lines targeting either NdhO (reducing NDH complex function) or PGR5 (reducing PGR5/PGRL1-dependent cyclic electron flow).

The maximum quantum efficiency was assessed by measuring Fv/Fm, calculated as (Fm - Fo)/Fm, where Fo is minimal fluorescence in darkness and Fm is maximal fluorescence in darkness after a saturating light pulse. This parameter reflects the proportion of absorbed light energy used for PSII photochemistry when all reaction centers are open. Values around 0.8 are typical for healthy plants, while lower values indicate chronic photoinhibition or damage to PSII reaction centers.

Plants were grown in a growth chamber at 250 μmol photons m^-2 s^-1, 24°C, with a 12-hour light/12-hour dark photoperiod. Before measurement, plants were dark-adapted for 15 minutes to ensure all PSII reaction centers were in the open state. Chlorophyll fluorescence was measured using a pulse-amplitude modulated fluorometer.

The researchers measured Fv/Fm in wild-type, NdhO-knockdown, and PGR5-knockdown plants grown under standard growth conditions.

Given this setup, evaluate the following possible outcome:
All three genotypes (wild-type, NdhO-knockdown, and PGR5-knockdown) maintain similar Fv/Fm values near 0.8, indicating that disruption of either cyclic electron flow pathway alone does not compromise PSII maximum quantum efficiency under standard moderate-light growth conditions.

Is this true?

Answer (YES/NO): NO